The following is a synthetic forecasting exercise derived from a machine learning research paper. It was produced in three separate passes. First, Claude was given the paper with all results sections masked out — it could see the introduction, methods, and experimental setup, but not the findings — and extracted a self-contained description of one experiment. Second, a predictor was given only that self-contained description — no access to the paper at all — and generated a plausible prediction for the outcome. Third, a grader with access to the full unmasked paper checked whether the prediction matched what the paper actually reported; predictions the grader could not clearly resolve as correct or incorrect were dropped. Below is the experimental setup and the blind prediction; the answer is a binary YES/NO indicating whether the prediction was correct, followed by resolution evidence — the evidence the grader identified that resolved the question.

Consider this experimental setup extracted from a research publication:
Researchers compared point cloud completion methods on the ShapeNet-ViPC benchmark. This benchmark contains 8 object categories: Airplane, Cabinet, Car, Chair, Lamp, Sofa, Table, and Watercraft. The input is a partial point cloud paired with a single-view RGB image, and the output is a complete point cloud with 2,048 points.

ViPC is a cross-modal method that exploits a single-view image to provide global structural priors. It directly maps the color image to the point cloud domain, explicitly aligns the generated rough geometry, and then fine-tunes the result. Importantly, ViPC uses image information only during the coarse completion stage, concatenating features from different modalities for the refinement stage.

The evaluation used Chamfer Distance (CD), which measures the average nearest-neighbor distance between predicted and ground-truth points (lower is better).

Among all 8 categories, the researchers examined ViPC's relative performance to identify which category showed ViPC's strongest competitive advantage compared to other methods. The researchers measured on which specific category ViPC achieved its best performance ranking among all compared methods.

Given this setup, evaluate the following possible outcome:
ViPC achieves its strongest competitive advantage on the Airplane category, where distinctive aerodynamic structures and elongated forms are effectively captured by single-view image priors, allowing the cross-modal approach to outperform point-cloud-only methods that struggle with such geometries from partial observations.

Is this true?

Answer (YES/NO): NO